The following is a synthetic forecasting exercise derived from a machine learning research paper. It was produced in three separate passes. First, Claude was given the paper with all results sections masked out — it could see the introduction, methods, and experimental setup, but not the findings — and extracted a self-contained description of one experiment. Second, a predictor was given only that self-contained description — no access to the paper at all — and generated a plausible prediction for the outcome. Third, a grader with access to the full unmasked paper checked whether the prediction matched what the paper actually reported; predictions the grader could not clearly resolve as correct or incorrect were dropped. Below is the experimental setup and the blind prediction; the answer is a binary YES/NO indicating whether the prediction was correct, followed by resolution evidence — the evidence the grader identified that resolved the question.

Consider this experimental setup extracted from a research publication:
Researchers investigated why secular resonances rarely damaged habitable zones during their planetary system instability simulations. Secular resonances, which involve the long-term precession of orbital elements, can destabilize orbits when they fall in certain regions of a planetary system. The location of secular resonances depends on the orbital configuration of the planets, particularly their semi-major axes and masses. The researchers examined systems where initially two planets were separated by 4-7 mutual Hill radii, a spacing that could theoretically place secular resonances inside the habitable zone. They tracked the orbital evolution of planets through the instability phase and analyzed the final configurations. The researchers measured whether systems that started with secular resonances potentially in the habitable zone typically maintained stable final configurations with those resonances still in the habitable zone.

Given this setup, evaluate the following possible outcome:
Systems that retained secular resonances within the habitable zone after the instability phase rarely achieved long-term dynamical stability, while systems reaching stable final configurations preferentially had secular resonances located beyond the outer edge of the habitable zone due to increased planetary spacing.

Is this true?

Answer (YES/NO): NO